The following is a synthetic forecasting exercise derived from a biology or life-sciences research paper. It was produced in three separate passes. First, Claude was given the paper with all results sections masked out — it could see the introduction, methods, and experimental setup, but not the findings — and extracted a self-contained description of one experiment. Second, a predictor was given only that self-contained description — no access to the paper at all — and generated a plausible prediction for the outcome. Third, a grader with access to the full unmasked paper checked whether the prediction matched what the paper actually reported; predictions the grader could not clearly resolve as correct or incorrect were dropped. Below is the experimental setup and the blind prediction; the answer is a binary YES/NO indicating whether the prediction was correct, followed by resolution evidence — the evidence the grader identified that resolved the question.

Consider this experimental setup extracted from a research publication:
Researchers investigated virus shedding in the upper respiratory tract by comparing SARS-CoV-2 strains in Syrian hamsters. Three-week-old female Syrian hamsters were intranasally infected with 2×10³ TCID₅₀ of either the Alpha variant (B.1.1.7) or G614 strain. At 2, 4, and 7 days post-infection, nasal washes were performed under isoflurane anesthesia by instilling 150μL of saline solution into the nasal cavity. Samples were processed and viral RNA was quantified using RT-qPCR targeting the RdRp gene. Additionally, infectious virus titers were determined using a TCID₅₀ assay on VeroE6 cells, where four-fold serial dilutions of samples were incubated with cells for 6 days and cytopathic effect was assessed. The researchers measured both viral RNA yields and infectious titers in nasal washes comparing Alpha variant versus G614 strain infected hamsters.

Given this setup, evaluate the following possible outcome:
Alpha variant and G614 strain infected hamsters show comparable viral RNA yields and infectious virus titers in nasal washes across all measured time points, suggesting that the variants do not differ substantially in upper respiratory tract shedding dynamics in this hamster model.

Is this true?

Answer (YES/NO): YES